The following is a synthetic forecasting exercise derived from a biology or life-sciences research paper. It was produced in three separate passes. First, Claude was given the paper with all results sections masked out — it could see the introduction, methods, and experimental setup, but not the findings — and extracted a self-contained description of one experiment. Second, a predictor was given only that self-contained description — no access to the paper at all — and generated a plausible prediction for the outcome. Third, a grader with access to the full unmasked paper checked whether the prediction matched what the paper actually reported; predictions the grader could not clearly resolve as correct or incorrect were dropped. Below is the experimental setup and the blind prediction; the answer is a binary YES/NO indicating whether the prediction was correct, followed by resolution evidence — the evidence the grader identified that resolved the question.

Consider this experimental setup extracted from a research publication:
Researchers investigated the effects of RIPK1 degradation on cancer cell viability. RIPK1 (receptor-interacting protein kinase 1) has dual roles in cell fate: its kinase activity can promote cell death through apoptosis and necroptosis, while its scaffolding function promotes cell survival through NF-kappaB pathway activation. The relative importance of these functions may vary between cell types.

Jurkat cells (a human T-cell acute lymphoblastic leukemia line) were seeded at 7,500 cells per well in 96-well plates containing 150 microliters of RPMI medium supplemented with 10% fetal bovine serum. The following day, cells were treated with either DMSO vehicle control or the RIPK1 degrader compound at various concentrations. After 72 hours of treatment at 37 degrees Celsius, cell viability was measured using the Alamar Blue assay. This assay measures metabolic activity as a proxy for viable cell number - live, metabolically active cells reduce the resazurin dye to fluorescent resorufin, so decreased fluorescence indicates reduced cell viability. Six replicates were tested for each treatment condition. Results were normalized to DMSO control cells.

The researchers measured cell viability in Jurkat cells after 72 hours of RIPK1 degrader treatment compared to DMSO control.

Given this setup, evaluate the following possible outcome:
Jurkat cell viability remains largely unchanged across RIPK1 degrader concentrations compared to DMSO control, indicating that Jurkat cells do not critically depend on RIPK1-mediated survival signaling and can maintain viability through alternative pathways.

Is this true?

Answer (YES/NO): YES